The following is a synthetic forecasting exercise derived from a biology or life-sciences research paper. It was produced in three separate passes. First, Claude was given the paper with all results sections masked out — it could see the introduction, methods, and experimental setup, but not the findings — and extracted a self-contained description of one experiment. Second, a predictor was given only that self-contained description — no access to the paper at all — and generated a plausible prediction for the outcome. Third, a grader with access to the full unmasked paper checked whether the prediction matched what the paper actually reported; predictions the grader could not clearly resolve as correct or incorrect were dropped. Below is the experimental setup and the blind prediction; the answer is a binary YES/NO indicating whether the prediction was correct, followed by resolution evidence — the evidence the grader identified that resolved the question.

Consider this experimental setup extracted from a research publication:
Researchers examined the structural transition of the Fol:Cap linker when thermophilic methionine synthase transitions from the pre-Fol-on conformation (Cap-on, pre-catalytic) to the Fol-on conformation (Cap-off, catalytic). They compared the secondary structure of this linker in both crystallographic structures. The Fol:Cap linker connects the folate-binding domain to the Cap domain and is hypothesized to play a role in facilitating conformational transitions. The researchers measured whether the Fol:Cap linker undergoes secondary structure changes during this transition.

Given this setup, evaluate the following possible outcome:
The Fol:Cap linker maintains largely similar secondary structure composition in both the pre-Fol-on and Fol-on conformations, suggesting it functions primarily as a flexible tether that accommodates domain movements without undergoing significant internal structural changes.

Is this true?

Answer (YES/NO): NO